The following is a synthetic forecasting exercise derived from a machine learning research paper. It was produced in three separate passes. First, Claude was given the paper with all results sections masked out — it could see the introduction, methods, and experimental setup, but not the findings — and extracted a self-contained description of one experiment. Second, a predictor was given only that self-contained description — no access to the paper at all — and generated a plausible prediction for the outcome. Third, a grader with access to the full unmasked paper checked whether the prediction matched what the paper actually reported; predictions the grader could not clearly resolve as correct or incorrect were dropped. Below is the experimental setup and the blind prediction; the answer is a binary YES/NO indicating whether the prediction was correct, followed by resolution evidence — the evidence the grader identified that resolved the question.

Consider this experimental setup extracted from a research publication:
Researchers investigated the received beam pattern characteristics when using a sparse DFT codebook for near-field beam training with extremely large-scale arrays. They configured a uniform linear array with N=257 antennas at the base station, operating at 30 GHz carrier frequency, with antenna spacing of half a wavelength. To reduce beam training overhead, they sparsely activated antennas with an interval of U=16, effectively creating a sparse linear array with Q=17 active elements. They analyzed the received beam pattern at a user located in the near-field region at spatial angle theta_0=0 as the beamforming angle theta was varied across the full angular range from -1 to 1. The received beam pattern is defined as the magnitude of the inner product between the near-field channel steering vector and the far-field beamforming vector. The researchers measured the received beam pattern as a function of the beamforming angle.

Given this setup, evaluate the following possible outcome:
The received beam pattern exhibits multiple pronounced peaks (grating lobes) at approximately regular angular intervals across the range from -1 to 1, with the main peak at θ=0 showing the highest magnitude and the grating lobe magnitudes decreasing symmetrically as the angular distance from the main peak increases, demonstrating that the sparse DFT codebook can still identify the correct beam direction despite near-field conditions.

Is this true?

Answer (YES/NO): NO